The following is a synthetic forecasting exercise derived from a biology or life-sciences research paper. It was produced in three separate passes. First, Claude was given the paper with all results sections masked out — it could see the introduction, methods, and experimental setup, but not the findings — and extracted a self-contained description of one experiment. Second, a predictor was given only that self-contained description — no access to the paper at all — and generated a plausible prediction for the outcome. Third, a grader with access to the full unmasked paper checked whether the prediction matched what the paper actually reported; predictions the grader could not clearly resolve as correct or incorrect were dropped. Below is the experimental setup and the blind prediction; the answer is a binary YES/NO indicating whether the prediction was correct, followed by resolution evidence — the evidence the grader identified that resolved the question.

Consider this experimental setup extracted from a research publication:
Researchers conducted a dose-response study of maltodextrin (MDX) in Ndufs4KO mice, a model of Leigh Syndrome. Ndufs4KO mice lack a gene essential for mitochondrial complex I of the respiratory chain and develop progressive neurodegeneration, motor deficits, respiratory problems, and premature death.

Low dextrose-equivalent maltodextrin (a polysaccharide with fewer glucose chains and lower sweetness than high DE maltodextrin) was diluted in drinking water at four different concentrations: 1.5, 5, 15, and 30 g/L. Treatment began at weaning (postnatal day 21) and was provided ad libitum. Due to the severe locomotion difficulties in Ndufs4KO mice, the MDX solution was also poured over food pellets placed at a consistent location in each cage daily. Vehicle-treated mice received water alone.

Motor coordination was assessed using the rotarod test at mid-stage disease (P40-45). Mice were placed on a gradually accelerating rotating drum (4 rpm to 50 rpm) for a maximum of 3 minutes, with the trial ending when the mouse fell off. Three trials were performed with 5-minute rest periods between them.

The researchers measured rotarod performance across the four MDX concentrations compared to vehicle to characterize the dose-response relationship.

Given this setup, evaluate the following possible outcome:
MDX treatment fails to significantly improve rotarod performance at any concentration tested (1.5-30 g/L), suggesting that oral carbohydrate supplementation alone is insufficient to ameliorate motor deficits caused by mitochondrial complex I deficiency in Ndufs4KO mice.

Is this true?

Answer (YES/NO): YES